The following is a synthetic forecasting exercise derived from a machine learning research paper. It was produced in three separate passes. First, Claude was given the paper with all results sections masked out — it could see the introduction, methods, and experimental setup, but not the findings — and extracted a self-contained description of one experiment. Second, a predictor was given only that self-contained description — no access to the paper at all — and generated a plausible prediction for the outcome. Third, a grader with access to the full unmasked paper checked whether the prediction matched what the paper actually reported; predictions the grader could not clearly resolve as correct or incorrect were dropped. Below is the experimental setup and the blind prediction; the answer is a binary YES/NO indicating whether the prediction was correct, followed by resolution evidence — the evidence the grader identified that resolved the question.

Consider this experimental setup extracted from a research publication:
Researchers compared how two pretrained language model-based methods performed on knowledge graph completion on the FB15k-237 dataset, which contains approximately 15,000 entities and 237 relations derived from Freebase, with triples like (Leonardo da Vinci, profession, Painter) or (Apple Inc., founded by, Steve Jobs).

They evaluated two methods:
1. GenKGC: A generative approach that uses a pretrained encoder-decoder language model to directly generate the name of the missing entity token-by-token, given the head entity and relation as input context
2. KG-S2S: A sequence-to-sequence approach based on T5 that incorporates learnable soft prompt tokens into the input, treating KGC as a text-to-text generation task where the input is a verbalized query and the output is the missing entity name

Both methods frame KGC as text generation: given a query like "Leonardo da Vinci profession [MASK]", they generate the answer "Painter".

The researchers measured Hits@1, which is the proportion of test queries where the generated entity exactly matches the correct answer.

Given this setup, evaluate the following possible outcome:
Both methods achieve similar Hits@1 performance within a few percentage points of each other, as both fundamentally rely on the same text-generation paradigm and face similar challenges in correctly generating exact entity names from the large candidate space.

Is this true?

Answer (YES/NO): NO